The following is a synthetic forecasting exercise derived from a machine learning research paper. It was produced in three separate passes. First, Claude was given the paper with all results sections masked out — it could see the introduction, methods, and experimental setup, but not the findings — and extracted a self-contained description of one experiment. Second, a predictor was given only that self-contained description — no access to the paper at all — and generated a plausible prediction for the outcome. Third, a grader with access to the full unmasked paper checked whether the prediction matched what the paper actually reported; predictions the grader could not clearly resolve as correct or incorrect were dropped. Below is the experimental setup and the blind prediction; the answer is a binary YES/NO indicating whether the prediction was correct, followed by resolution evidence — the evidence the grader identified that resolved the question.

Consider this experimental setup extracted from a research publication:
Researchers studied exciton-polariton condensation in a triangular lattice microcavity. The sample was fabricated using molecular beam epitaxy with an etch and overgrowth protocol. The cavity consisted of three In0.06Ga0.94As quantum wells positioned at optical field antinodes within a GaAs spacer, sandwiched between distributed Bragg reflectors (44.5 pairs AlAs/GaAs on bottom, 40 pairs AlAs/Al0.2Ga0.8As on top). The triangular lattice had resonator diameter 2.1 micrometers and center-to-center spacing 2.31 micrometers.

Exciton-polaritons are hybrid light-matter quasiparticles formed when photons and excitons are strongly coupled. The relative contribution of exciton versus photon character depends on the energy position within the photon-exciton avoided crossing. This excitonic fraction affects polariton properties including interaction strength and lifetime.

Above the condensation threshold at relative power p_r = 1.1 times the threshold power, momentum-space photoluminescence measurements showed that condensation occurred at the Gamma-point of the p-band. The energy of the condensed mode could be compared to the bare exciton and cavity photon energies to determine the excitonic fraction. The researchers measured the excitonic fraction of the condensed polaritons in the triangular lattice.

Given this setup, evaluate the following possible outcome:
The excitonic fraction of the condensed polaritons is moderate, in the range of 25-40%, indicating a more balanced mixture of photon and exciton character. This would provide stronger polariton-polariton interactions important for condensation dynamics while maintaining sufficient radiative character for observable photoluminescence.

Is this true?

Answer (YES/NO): NO